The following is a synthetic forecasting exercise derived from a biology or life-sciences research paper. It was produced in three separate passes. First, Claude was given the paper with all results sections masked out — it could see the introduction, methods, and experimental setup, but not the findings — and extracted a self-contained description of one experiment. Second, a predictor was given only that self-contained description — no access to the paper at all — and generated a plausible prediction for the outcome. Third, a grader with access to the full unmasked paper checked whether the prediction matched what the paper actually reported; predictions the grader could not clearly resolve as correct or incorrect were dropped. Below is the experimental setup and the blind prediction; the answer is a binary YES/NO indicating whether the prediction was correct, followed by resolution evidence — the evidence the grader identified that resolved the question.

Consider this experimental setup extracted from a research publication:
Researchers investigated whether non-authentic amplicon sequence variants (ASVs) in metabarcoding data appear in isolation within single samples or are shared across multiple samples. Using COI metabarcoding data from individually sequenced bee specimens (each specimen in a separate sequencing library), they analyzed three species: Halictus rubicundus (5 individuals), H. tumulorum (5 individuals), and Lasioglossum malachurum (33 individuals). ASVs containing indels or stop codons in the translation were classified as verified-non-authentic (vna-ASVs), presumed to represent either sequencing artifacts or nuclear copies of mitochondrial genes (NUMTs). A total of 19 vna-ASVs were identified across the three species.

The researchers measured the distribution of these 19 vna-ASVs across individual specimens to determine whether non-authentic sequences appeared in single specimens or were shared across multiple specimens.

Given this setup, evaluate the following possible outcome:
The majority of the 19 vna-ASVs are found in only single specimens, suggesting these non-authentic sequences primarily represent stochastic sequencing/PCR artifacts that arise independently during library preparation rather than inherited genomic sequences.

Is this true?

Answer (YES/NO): NO